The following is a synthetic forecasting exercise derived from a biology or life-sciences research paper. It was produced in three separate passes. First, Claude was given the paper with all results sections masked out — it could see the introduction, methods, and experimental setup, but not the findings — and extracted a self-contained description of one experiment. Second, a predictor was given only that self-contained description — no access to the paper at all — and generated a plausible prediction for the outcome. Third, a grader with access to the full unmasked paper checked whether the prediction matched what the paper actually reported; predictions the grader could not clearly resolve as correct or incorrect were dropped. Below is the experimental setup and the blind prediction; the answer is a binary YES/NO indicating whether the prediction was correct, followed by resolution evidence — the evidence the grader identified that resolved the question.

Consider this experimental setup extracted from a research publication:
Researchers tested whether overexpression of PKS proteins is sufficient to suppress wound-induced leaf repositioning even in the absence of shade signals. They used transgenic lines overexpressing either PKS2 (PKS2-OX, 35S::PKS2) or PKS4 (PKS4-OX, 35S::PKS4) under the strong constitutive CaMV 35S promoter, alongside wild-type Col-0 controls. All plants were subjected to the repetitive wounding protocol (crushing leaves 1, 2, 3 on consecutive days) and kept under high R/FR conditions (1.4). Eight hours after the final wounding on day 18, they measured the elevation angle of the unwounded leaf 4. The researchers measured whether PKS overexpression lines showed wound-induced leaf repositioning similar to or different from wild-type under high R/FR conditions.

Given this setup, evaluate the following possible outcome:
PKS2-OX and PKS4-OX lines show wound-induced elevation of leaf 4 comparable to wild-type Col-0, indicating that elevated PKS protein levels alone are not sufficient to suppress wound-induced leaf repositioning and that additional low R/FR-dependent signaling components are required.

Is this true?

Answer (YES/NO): NO